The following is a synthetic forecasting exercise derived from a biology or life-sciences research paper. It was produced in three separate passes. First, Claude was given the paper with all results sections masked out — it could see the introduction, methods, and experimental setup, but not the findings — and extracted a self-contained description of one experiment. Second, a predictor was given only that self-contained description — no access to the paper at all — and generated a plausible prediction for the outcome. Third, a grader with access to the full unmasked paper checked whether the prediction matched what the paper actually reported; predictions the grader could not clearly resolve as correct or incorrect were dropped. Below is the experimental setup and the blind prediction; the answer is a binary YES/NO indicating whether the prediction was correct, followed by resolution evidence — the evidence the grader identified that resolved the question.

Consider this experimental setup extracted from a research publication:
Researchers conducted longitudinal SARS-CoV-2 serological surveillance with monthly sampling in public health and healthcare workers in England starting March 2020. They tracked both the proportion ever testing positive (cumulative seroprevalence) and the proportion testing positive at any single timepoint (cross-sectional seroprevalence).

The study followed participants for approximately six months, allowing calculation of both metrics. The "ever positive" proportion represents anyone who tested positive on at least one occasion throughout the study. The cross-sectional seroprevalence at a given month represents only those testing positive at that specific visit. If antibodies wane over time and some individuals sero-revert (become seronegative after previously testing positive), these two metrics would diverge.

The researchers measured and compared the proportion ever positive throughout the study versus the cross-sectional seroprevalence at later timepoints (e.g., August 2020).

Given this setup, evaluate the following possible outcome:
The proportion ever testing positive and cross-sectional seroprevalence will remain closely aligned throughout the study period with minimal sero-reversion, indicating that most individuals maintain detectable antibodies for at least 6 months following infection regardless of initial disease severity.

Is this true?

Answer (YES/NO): NO